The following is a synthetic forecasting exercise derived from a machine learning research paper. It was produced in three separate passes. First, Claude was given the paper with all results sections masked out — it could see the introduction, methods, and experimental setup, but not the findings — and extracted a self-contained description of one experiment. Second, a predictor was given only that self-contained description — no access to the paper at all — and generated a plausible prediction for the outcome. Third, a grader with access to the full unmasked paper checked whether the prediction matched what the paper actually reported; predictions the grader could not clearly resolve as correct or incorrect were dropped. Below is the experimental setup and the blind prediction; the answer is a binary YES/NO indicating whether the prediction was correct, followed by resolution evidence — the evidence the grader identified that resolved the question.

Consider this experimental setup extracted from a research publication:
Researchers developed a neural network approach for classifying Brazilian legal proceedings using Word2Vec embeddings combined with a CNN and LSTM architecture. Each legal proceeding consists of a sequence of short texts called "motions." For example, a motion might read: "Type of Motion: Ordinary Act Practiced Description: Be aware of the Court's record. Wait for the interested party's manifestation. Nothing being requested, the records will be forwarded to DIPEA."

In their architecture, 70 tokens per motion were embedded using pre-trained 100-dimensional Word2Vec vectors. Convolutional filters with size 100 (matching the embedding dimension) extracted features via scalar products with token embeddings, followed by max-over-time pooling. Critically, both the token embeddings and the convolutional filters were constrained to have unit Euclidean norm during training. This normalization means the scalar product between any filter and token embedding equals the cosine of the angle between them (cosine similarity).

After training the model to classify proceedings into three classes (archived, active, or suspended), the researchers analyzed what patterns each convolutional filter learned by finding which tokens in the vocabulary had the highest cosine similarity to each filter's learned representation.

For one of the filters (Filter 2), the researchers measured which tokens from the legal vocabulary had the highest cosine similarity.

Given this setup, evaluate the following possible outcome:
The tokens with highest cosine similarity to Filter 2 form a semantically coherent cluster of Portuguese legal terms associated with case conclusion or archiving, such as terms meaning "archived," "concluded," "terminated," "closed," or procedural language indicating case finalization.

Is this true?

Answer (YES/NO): NO